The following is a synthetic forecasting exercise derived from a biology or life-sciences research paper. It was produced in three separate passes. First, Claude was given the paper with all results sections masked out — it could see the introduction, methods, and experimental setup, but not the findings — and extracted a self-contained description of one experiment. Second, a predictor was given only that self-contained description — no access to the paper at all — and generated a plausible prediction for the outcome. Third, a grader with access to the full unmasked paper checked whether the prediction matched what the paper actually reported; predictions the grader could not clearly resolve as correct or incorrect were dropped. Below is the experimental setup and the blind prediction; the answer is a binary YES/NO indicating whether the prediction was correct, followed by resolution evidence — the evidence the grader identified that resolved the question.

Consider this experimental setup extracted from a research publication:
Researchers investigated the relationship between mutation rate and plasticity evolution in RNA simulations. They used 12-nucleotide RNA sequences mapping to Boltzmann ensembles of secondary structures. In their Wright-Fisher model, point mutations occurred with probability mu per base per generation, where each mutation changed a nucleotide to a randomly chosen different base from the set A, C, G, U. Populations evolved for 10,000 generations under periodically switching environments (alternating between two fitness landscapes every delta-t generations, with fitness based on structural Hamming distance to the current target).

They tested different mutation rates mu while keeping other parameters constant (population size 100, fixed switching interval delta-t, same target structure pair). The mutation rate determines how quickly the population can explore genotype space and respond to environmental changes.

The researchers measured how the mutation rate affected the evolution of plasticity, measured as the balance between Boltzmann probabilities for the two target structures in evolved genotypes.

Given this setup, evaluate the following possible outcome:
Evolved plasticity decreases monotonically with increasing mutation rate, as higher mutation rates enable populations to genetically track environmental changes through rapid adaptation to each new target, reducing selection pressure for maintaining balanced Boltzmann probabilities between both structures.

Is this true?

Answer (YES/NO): NO